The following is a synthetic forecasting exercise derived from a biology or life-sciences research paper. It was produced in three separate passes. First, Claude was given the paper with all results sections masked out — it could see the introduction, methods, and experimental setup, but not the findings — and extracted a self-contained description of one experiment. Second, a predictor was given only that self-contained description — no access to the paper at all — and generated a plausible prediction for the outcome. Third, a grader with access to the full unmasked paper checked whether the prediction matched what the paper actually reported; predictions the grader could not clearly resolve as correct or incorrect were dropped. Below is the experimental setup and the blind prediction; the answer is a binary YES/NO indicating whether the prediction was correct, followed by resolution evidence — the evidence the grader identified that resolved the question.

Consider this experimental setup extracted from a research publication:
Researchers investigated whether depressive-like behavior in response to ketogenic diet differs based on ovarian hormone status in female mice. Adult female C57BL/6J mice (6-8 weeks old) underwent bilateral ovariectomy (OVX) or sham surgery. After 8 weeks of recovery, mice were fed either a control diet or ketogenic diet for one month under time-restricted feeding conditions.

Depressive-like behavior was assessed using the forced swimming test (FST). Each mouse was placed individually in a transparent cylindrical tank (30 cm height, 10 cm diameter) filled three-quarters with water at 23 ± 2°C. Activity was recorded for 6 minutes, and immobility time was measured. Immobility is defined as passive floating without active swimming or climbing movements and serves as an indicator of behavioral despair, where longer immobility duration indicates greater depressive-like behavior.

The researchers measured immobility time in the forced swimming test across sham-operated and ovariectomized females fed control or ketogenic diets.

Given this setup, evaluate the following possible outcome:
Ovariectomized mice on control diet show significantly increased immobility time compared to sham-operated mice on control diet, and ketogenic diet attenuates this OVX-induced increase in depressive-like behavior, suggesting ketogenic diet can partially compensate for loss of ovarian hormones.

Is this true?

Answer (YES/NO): NO